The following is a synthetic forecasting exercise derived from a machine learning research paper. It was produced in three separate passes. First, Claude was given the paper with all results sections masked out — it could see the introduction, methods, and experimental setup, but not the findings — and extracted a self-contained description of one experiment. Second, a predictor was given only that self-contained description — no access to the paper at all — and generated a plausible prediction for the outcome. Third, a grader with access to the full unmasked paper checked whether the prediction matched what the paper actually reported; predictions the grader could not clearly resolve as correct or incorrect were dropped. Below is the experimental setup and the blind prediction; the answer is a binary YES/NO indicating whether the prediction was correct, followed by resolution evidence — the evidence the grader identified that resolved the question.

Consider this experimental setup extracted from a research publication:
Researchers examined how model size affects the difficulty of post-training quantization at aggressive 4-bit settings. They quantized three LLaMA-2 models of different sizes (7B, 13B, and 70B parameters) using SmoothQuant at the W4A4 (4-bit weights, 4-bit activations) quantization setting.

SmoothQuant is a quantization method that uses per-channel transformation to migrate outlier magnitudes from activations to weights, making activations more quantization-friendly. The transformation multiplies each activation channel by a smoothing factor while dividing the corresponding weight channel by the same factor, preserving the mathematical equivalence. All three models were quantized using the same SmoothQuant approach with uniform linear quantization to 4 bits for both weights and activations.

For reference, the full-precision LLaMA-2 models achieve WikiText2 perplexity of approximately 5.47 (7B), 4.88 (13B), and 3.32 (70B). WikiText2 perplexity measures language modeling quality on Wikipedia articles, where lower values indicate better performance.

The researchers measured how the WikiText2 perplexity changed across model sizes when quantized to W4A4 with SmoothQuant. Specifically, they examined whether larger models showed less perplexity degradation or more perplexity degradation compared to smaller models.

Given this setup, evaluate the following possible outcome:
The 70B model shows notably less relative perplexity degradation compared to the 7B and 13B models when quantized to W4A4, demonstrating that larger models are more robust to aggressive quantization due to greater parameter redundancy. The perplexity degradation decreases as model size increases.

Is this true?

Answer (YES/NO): NO